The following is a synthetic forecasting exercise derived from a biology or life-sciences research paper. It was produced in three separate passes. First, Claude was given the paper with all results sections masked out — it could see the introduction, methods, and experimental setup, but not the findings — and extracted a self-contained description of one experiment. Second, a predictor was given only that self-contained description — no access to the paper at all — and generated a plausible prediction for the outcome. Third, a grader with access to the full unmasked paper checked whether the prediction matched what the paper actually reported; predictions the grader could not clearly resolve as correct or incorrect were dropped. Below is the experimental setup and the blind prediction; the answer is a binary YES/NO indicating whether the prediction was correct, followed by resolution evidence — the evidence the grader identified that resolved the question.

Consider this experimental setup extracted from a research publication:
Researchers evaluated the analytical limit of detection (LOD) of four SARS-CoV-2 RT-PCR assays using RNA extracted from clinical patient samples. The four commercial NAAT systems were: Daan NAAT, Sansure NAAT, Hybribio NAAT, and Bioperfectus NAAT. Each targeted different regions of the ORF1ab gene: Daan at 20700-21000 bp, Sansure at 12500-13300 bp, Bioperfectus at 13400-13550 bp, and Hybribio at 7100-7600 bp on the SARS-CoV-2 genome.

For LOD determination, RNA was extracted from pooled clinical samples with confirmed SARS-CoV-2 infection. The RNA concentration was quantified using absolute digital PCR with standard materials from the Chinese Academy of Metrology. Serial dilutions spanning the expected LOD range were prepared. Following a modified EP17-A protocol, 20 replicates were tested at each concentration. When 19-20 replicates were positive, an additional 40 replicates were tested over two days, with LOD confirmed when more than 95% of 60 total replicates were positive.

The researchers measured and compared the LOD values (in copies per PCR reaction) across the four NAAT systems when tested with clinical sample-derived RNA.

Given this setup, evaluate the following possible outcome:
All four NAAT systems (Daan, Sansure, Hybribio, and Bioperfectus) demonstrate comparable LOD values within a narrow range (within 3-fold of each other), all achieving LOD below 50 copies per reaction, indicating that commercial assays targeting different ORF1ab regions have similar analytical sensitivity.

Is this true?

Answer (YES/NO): YES